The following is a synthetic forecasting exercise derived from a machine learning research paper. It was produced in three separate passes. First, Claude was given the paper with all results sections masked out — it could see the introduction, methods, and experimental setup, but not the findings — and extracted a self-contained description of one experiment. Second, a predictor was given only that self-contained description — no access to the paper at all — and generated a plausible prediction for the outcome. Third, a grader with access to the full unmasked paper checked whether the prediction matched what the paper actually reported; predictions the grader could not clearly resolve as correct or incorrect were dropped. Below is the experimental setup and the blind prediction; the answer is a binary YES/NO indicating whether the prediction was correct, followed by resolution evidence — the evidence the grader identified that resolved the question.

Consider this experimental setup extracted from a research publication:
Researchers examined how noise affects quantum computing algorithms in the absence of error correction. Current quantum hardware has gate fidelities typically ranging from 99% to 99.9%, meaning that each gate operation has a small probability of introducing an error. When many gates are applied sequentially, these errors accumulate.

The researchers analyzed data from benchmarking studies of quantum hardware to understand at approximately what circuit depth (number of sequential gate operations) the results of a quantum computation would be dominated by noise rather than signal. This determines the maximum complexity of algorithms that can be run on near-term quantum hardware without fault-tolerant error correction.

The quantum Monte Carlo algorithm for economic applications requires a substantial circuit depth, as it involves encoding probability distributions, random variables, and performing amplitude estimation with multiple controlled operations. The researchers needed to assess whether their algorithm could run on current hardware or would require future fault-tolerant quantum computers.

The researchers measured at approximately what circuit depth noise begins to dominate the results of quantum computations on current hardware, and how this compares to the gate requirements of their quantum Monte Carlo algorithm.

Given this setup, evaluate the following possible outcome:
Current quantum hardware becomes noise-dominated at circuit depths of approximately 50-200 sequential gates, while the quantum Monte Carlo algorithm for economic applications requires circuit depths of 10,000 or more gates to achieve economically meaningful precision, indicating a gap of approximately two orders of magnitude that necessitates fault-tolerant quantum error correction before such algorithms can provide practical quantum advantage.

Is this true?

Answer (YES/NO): YES